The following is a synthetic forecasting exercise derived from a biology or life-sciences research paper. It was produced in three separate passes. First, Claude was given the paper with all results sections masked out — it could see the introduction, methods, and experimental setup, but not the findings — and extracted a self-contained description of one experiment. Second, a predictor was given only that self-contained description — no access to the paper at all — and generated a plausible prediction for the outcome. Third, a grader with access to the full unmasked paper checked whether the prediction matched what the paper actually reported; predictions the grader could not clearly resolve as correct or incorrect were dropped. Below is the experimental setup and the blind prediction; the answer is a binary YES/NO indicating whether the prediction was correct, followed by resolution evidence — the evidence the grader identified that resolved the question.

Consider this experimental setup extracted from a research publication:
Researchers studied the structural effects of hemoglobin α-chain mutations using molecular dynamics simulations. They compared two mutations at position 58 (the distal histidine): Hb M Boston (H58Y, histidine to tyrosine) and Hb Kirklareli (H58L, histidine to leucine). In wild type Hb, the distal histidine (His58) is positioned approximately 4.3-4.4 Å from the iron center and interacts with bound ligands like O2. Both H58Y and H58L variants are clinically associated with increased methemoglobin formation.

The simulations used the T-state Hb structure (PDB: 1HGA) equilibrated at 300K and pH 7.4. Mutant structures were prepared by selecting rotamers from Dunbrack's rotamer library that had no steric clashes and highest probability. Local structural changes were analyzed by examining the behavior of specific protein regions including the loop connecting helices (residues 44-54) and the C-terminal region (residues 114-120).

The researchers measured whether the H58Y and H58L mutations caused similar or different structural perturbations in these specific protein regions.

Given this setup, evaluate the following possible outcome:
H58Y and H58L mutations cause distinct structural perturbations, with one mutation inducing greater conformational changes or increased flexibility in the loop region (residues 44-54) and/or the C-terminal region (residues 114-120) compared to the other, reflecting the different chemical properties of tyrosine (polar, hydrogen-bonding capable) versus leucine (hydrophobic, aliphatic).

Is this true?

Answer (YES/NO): YES